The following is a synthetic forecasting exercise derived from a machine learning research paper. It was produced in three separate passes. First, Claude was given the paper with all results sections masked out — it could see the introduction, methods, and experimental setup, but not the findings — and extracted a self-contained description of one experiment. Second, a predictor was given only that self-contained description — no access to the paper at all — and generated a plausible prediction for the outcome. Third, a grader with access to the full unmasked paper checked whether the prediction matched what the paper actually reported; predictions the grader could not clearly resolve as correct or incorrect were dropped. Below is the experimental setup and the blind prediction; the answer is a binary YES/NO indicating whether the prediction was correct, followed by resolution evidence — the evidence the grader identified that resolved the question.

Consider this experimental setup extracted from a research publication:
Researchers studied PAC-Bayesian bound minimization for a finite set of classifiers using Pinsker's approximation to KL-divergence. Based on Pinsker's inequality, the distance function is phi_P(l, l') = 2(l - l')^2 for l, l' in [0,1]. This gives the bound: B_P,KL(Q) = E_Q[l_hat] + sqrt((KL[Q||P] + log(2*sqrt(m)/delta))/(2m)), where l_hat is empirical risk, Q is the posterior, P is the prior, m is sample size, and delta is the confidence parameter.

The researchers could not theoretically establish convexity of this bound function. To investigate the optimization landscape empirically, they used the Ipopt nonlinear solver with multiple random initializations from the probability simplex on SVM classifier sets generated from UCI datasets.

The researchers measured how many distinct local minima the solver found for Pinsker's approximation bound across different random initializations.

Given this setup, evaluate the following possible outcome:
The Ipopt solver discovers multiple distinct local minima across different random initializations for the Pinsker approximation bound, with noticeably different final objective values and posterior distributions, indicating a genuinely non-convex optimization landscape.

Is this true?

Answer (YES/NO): NO